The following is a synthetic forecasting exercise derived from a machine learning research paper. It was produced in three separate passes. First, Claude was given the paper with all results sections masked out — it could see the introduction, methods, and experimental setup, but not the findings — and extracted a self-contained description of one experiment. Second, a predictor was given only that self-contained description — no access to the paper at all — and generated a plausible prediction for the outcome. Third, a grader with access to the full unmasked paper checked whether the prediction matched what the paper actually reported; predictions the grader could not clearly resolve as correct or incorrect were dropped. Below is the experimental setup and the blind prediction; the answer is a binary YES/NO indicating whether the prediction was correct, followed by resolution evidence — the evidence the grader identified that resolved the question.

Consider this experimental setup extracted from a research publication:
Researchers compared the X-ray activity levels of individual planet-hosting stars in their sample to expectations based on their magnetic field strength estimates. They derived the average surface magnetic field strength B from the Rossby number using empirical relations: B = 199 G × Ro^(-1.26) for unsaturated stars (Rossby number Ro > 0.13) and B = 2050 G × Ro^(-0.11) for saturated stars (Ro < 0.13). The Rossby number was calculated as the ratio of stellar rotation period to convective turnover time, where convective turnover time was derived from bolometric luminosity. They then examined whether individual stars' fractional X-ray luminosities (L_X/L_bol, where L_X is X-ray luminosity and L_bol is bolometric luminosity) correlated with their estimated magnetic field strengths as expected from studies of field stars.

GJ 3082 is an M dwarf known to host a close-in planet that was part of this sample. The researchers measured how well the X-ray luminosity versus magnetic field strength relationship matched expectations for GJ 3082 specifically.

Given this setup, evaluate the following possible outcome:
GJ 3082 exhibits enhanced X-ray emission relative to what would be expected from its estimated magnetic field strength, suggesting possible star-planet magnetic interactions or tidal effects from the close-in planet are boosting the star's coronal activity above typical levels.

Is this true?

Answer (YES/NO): NO